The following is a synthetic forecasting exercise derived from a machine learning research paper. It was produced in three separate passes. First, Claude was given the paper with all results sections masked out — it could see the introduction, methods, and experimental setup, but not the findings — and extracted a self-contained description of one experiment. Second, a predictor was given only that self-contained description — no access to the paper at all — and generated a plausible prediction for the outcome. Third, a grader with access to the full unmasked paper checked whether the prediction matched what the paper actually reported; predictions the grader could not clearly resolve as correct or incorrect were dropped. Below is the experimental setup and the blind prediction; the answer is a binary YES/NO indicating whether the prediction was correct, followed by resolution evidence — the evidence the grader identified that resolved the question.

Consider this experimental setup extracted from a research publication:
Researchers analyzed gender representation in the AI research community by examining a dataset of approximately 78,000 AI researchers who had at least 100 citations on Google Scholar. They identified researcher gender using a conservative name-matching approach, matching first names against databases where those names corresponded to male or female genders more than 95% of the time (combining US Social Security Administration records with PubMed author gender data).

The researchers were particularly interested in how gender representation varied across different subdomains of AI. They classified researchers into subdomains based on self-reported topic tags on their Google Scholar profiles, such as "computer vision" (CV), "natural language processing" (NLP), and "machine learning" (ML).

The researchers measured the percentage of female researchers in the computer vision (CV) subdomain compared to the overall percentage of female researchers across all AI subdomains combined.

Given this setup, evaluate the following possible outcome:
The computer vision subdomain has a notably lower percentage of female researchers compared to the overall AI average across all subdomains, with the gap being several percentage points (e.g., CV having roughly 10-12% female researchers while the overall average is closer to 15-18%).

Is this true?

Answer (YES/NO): NO